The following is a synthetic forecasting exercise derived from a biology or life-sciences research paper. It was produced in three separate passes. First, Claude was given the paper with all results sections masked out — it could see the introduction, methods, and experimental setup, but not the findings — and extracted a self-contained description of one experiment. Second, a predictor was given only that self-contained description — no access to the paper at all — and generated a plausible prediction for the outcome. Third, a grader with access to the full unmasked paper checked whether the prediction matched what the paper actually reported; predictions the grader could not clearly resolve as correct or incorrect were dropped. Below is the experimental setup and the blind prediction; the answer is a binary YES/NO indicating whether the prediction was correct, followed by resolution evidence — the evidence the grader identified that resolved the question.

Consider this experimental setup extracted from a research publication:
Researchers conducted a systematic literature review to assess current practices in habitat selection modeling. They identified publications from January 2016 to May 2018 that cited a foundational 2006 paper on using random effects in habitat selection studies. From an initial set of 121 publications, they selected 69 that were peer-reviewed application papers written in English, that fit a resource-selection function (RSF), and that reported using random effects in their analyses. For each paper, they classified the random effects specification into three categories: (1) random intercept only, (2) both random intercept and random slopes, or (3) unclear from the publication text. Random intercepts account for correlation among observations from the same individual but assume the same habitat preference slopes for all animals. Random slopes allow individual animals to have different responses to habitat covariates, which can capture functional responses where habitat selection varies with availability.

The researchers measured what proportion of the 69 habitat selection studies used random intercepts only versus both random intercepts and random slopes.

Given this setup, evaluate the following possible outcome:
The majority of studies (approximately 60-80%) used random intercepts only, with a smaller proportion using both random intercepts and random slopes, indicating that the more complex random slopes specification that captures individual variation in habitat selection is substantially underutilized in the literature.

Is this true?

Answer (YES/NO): YES